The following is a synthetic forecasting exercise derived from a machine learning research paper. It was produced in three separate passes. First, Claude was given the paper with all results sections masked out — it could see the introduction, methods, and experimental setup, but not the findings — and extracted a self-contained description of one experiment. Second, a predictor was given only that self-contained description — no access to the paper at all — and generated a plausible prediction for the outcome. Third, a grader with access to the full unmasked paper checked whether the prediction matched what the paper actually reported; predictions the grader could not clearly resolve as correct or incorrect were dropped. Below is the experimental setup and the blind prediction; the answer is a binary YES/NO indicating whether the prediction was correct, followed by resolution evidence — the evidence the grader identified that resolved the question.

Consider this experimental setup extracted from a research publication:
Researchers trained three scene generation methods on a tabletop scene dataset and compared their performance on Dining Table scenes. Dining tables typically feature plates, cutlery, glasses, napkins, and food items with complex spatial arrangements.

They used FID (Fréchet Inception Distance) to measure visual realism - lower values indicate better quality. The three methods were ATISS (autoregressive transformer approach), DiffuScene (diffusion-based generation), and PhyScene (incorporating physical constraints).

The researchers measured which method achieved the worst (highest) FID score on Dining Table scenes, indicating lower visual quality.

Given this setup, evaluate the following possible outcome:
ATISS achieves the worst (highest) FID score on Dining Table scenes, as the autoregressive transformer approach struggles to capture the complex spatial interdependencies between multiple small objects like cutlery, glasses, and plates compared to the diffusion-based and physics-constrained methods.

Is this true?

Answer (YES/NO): YES